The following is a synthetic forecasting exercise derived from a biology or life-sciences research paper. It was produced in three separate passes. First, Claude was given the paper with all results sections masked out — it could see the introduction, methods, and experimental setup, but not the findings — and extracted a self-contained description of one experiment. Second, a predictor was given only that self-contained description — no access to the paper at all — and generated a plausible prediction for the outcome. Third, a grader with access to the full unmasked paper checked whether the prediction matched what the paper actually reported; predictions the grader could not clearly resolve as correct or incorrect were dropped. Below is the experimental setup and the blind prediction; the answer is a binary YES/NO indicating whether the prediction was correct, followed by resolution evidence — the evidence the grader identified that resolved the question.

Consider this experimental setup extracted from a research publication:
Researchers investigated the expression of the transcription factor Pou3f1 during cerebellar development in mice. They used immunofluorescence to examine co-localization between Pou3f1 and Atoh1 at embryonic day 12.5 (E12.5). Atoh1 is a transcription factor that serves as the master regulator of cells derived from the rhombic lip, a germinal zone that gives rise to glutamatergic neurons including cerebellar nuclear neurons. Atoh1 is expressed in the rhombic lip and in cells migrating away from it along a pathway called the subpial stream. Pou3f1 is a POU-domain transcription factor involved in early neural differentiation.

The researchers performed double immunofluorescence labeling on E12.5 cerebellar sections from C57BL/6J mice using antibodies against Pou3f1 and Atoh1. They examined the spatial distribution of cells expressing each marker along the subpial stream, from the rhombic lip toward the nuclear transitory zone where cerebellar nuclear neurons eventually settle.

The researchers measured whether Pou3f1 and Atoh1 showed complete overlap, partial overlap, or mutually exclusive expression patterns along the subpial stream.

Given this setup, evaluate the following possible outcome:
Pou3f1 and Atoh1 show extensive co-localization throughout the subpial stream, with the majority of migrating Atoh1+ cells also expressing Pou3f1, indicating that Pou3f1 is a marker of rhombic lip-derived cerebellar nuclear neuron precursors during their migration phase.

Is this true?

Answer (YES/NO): NO